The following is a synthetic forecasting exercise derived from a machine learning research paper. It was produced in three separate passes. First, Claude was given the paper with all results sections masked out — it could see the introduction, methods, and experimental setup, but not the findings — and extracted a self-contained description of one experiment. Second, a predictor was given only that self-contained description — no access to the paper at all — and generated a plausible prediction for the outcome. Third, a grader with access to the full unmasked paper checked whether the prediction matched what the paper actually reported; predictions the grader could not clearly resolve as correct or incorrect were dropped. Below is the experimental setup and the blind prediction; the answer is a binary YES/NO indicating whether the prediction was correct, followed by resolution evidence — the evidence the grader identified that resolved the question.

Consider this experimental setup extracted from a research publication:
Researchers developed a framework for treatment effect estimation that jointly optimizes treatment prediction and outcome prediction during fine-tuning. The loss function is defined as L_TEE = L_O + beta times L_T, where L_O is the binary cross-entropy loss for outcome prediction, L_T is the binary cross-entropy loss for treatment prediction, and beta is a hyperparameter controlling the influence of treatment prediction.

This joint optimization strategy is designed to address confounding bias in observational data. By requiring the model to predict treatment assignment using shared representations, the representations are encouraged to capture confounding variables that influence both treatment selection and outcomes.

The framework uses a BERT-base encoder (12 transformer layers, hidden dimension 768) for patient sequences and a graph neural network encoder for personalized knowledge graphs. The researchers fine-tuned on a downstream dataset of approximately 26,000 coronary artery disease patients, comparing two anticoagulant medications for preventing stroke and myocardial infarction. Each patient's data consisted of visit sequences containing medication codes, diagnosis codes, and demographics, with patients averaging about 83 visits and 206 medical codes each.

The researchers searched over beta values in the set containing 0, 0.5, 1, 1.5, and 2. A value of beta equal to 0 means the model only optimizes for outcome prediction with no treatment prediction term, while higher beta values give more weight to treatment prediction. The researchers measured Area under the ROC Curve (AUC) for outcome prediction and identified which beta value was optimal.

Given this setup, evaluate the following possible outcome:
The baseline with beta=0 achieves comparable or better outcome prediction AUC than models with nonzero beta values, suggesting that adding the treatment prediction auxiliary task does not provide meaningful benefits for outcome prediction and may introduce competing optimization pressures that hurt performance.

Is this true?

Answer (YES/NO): NO